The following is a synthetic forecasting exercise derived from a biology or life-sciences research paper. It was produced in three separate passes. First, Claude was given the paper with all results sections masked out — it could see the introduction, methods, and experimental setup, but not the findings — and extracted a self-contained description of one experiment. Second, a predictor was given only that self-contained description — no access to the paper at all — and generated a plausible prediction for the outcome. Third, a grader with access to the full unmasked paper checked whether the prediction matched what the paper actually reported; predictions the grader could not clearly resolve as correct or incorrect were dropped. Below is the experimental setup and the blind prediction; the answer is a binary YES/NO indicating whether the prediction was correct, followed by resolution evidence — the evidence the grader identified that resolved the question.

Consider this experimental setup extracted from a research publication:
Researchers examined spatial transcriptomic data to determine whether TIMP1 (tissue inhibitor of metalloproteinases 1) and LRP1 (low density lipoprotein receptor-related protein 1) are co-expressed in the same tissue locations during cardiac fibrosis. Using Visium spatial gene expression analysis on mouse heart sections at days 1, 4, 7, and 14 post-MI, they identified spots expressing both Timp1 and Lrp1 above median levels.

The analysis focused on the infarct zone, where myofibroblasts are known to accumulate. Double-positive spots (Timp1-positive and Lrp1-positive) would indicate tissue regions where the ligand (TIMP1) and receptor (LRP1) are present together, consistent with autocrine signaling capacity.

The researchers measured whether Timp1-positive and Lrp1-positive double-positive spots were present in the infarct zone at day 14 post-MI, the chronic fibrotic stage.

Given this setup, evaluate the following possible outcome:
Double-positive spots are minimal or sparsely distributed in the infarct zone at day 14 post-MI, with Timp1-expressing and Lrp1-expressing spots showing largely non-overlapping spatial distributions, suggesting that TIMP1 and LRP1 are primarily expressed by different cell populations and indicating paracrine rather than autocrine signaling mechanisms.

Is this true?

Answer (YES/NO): NO